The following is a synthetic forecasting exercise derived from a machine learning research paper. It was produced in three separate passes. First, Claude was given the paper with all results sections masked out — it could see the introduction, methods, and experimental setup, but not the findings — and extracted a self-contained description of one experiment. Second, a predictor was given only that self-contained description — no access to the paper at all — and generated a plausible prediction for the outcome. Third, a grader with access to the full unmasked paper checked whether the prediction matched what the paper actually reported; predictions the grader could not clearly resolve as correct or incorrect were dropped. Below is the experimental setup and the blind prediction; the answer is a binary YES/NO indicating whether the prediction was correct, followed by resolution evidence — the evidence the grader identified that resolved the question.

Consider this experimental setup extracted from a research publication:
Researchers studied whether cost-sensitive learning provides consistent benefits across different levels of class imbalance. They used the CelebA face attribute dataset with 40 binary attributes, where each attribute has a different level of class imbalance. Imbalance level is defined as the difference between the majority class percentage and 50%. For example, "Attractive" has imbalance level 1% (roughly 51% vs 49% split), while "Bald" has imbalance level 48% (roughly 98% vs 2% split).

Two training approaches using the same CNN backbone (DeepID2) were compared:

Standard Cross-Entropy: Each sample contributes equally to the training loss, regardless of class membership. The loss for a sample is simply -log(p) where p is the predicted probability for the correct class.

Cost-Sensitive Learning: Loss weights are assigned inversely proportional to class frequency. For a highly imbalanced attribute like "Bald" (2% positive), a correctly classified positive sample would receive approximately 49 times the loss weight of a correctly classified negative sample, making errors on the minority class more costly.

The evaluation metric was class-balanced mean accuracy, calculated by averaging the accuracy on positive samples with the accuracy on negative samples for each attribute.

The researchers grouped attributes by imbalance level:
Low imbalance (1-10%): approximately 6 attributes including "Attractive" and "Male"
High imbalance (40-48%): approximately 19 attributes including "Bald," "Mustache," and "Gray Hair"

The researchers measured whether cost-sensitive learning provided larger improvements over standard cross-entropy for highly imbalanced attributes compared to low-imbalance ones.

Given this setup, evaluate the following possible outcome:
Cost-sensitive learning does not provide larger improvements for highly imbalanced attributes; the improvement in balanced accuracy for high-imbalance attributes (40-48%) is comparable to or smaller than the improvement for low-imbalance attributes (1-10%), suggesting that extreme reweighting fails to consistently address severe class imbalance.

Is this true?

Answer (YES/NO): YES